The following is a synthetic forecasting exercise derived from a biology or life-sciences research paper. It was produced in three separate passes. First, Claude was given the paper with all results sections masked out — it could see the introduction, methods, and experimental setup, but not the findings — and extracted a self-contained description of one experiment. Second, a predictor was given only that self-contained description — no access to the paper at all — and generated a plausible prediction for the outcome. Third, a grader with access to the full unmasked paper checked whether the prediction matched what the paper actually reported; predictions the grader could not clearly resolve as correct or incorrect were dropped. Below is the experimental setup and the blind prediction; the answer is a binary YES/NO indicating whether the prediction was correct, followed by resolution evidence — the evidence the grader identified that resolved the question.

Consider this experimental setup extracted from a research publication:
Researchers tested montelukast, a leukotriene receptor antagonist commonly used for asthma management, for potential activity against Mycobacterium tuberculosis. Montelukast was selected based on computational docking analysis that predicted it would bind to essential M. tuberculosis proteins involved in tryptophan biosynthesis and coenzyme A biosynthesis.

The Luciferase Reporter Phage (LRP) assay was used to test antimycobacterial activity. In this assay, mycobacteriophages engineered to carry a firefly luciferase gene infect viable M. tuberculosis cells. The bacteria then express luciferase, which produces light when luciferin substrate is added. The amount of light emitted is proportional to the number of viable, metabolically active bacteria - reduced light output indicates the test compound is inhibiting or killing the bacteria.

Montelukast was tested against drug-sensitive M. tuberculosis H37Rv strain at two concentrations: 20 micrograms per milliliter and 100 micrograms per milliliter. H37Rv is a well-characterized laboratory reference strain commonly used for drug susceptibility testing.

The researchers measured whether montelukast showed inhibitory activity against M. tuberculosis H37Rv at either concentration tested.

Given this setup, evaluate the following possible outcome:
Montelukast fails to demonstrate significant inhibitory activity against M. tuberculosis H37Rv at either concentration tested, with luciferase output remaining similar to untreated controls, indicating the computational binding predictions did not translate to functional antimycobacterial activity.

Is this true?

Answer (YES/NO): YES